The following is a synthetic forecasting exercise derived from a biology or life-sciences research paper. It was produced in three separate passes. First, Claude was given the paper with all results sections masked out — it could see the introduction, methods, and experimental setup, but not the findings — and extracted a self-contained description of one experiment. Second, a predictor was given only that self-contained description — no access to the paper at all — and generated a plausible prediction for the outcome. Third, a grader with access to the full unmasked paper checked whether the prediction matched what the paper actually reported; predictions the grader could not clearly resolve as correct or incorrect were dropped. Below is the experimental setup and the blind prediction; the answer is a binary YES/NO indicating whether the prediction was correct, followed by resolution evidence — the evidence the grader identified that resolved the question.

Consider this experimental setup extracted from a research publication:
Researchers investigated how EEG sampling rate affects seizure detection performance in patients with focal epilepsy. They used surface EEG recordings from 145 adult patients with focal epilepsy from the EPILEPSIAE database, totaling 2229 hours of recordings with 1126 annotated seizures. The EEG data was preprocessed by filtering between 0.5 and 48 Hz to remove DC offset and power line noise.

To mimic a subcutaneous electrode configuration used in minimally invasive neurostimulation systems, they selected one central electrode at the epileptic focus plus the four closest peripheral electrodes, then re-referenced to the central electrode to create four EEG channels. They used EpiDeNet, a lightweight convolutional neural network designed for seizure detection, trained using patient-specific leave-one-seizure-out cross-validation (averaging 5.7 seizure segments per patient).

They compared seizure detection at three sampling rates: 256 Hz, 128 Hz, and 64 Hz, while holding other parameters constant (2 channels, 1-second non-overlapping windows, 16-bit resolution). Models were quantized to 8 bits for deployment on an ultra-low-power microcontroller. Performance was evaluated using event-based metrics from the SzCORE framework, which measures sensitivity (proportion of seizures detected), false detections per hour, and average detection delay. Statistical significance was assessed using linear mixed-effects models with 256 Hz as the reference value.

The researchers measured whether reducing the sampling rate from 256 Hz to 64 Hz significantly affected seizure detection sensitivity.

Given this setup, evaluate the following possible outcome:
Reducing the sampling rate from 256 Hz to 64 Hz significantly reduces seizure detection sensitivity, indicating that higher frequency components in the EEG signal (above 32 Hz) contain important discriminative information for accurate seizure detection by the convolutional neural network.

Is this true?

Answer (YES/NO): YES